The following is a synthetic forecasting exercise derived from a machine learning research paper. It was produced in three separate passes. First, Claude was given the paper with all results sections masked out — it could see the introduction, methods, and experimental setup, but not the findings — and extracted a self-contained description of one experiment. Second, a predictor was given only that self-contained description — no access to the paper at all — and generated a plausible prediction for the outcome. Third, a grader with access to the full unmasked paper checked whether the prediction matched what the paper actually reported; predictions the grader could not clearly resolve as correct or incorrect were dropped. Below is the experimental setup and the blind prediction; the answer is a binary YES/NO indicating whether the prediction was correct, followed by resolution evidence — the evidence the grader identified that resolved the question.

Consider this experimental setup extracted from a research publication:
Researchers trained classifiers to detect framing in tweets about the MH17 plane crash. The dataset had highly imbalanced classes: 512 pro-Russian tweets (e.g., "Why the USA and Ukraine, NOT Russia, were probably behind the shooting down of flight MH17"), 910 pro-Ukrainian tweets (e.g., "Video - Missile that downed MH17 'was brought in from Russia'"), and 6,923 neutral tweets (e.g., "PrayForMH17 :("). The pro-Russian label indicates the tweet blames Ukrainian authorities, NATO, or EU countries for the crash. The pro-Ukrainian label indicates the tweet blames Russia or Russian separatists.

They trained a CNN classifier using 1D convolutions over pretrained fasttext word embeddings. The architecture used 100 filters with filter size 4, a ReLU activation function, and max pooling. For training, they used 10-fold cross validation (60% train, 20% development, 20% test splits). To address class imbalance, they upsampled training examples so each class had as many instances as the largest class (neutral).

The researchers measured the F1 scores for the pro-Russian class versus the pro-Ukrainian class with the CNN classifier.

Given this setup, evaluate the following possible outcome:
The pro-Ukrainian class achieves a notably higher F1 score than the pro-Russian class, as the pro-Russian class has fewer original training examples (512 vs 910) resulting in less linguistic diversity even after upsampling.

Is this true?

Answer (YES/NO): NO